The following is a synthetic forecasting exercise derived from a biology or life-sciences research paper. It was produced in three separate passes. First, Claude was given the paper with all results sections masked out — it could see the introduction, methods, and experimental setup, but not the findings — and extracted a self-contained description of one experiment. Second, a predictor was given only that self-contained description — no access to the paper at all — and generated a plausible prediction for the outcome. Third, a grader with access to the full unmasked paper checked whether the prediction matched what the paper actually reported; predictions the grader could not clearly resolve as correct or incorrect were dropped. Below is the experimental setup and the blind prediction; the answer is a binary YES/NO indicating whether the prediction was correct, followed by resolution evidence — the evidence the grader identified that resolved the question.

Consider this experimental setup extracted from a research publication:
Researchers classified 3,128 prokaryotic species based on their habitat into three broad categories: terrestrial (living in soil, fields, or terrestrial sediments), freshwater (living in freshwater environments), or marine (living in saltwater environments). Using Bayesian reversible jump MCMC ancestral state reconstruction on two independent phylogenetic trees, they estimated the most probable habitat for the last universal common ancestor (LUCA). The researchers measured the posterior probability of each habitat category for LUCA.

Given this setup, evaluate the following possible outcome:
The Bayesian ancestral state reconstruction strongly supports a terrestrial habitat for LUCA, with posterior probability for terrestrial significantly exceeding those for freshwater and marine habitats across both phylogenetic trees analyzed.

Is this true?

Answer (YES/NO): NO